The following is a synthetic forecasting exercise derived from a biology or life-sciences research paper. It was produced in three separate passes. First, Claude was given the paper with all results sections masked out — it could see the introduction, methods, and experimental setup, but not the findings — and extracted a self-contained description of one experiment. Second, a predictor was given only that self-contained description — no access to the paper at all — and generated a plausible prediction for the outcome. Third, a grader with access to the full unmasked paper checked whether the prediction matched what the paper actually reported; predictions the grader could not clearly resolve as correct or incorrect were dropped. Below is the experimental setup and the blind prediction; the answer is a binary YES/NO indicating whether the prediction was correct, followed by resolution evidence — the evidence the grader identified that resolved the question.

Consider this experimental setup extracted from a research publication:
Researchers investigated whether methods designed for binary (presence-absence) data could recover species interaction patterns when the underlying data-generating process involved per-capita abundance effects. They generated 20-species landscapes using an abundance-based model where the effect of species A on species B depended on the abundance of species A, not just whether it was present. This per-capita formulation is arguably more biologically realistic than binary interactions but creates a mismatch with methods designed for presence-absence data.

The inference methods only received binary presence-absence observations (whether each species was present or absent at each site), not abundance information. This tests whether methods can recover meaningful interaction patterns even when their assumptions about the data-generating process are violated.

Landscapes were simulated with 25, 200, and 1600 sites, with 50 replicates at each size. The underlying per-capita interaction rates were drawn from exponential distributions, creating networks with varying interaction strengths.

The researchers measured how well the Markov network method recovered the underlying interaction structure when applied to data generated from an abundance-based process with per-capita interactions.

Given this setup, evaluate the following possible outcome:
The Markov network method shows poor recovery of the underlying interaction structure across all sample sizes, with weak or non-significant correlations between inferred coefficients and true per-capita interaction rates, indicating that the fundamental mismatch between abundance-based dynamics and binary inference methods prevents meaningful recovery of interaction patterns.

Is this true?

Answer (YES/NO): NO